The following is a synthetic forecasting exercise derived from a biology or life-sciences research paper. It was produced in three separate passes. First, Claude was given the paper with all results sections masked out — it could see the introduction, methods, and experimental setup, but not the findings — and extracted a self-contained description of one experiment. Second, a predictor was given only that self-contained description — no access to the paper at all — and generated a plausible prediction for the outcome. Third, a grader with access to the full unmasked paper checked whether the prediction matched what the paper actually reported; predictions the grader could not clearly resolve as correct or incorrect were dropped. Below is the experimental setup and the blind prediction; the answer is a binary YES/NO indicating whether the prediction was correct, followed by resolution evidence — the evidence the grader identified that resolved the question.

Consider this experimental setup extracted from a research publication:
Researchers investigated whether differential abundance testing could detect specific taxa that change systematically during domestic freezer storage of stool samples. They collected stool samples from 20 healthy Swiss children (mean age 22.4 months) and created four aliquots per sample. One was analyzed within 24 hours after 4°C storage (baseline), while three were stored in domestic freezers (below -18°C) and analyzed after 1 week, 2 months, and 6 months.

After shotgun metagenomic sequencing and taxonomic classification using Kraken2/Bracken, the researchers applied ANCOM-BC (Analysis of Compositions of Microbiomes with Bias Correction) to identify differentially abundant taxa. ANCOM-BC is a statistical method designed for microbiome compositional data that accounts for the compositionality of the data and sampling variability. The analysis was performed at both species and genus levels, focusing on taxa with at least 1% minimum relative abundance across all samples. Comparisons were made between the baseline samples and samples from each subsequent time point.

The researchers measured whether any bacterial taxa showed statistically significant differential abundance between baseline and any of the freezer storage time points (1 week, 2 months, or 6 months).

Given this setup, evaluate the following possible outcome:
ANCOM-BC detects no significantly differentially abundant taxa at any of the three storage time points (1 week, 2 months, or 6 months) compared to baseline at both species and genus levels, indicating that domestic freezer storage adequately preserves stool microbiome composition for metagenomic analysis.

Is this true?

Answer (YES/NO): YES